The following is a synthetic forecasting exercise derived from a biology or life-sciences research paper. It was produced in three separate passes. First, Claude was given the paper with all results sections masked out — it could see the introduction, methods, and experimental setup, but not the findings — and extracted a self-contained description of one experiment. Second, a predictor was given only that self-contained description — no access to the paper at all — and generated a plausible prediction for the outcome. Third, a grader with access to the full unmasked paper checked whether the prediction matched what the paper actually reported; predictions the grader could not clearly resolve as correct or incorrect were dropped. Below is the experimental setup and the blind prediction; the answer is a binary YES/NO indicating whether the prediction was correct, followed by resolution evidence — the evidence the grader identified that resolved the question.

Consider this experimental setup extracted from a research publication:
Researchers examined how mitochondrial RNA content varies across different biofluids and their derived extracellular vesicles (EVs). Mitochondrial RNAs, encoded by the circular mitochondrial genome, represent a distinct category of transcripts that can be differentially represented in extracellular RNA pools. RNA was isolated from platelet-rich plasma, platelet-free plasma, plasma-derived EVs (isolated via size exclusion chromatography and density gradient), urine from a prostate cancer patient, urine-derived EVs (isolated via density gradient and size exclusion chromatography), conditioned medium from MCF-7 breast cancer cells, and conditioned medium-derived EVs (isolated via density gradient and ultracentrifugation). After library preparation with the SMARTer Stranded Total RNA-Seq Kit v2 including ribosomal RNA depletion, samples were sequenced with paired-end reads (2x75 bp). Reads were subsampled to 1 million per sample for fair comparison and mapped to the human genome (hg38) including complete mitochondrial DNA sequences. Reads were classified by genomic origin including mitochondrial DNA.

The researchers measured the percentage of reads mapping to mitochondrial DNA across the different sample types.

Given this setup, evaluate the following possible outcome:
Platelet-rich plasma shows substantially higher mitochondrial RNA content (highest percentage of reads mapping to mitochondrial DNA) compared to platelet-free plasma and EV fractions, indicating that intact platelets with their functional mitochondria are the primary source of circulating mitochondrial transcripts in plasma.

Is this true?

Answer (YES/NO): YES